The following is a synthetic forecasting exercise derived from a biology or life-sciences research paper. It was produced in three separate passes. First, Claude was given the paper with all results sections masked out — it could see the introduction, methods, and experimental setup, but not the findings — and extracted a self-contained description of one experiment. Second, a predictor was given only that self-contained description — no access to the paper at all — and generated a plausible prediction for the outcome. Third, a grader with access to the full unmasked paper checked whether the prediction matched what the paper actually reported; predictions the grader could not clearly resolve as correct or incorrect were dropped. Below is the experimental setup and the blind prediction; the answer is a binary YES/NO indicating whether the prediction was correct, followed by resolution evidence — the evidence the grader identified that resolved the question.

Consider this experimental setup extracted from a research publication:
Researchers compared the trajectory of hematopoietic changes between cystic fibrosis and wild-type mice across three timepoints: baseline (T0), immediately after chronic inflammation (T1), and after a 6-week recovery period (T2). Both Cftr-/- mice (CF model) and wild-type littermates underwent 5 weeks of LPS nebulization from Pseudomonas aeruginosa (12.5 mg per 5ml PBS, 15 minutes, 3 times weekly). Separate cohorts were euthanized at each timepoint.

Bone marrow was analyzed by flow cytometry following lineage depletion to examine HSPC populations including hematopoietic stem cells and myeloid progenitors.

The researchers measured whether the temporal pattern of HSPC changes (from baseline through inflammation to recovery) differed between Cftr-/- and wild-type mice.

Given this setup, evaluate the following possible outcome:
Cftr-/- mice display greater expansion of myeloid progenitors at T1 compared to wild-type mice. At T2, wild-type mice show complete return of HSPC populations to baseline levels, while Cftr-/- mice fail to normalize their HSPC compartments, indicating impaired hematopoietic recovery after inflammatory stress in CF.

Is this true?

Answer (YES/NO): NO